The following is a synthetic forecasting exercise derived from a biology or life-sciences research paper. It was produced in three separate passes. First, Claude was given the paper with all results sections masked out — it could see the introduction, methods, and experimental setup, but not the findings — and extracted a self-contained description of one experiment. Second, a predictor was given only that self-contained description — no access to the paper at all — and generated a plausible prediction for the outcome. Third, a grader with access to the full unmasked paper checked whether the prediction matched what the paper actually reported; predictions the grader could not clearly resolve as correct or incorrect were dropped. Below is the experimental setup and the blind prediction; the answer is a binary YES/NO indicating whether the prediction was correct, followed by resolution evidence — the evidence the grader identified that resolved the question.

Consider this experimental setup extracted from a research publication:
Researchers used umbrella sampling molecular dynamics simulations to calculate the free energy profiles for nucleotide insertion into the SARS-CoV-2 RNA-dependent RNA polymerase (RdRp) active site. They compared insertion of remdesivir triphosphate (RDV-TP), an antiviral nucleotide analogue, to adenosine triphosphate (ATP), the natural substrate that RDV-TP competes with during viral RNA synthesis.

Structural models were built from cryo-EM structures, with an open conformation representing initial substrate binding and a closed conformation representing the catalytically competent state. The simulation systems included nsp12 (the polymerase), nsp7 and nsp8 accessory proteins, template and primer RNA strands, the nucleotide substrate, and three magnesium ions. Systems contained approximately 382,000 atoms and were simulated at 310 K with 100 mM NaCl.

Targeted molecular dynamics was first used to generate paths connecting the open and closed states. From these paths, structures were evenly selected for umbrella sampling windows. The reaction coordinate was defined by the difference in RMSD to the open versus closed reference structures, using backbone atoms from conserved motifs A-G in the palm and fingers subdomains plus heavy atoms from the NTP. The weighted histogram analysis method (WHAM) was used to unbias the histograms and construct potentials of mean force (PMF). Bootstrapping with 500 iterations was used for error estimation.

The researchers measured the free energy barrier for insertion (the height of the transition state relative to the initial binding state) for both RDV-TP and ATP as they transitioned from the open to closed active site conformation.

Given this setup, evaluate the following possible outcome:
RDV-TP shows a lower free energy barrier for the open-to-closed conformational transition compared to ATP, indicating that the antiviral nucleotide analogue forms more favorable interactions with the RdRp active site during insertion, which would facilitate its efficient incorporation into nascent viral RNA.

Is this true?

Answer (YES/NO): YES